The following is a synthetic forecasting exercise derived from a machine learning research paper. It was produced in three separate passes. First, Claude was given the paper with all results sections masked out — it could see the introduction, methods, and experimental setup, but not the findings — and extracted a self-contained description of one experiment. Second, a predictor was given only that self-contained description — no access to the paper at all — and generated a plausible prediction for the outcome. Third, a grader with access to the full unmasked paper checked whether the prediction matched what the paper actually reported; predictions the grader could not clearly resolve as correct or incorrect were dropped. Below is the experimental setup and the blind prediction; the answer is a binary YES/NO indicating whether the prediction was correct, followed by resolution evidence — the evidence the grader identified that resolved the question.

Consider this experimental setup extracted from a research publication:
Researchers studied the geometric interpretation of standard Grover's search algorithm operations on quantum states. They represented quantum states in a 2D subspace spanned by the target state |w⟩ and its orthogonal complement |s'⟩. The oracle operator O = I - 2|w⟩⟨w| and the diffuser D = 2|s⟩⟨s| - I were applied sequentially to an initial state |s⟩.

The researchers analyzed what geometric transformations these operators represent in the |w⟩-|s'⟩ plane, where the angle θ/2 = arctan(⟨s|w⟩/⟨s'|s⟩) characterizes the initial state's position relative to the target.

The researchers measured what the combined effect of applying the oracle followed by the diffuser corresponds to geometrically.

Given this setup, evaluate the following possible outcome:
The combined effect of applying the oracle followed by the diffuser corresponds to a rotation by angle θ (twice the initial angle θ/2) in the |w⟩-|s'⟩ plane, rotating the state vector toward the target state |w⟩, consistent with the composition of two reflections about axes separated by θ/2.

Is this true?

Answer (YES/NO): YES